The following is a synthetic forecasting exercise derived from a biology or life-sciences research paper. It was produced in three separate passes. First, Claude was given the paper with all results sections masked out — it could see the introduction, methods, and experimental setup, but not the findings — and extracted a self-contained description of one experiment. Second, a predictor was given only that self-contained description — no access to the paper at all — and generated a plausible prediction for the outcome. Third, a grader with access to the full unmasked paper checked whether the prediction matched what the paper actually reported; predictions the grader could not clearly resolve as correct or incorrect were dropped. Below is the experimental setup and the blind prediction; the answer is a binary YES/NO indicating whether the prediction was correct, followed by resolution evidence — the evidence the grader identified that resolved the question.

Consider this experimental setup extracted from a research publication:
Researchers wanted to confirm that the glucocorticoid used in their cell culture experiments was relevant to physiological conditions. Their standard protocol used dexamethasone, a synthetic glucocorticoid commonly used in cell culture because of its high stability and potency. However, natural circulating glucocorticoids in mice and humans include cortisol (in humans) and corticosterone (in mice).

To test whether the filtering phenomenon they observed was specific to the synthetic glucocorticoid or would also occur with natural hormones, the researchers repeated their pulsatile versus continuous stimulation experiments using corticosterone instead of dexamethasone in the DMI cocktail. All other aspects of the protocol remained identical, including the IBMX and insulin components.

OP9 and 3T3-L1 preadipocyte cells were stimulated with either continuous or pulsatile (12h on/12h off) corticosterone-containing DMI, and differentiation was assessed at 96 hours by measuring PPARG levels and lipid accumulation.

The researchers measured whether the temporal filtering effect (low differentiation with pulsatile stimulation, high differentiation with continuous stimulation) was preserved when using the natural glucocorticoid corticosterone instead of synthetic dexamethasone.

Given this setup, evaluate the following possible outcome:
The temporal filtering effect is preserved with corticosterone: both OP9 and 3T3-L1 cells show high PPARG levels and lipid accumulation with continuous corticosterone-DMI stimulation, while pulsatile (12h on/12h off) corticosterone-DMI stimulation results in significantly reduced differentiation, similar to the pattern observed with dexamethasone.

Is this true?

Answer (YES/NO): YES